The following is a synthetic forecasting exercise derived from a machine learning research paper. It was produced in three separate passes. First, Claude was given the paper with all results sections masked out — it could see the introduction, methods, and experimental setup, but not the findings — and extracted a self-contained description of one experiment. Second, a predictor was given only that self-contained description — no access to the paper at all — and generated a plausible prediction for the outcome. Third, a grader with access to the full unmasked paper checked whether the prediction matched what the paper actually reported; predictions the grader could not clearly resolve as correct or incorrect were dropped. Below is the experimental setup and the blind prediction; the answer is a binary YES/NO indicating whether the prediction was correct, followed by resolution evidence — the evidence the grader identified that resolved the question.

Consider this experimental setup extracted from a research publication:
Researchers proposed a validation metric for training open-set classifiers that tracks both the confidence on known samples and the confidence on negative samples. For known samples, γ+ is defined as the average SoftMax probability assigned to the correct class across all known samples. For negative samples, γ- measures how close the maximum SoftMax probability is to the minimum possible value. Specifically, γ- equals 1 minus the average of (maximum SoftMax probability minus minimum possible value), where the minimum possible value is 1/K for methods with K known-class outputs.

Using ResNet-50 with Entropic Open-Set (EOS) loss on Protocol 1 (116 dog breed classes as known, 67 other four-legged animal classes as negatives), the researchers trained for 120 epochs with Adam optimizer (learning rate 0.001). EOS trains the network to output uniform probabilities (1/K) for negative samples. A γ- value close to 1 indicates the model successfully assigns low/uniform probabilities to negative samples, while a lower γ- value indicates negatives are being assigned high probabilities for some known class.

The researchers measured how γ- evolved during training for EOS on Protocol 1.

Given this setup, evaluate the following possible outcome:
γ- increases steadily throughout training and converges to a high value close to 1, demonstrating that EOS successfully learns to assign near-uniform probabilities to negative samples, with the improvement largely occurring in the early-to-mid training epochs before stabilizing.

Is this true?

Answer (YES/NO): NO